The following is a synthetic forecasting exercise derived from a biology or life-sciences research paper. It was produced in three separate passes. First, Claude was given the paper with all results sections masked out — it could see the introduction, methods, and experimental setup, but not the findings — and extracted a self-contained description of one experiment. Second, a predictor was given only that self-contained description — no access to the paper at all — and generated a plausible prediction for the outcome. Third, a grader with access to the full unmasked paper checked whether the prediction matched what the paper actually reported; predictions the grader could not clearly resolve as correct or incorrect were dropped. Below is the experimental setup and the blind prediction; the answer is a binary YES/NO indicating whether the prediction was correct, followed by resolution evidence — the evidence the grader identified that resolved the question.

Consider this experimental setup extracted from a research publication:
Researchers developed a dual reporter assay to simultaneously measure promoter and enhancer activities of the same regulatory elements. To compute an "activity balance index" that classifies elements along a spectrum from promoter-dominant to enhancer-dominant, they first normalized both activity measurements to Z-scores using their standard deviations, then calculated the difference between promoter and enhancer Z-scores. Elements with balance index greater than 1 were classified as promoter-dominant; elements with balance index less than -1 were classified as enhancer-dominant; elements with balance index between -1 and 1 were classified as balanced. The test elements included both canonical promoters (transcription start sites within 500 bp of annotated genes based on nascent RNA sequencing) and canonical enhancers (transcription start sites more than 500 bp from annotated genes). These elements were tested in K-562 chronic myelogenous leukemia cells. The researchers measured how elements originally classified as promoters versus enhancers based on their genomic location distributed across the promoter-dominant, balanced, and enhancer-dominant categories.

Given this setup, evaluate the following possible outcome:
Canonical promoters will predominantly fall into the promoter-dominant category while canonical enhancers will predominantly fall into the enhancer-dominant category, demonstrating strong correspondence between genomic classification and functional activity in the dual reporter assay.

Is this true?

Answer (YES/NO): NO